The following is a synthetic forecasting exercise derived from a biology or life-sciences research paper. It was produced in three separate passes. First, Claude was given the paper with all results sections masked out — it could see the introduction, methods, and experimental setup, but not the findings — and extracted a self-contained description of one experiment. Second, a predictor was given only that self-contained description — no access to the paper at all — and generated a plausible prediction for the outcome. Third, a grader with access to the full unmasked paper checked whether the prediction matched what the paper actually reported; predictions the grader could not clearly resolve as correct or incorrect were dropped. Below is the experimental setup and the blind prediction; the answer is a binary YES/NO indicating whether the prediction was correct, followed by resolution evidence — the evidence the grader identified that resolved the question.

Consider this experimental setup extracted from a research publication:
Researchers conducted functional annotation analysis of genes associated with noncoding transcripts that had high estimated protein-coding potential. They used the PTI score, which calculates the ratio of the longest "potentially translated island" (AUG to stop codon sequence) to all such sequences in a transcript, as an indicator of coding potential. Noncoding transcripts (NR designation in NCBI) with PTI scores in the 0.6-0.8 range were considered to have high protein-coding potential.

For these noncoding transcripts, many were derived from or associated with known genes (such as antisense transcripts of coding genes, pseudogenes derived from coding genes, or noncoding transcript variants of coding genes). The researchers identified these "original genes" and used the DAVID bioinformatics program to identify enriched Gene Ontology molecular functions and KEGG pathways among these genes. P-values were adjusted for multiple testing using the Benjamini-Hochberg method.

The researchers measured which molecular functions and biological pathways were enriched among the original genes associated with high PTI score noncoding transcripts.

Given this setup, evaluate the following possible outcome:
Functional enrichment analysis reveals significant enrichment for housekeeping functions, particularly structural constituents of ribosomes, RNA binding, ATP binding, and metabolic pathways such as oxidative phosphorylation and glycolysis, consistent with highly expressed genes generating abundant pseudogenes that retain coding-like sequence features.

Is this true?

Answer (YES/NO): NO